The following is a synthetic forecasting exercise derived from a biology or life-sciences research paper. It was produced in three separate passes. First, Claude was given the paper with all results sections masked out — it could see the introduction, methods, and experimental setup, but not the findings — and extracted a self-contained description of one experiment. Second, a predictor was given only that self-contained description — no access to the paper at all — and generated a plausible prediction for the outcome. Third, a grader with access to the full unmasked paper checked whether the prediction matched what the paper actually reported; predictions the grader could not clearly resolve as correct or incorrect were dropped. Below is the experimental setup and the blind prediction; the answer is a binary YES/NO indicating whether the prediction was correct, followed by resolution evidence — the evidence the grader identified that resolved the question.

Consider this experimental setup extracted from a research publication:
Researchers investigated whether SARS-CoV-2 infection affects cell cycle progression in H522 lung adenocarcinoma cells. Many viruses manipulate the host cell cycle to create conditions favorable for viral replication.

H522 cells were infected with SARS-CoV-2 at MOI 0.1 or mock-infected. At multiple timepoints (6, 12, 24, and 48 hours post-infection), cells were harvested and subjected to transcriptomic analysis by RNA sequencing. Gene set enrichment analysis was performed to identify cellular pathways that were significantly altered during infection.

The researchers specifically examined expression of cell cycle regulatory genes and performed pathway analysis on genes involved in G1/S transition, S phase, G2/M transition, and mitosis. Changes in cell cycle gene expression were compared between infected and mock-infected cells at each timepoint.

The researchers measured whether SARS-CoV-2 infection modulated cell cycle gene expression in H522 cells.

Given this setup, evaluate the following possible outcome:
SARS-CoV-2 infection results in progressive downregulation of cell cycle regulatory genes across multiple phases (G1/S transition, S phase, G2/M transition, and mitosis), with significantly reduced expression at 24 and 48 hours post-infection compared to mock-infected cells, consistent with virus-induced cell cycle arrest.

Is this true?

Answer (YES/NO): NO